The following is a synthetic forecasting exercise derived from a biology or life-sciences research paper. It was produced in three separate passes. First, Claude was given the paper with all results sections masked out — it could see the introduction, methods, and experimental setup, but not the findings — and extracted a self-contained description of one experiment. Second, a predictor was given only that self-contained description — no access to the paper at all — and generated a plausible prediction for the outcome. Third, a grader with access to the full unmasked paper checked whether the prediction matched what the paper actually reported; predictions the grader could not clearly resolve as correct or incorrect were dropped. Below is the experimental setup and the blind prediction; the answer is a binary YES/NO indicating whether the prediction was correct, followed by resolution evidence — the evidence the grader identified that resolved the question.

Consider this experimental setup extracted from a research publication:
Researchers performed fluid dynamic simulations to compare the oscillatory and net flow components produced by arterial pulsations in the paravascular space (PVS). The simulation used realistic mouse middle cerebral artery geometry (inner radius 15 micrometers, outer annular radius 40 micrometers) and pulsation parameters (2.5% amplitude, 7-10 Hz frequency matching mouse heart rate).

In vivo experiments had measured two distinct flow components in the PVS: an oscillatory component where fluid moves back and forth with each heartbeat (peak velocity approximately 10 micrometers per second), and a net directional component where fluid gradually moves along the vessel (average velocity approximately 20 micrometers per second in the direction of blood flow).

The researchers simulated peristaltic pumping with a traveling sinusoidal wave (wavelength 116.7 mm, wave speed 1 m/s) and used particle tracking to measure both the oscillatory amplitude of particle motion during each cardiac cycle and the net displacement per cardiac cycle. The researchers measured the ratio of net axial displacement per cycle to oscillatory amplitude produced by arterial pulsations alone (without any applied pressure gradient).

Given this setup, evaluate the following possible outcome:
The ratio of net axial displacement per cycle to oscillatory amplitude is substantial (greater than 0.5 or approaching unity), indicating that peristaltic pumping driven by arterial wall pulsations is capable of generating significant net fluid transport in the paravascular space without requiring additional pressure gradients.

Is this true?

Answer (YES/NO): NO